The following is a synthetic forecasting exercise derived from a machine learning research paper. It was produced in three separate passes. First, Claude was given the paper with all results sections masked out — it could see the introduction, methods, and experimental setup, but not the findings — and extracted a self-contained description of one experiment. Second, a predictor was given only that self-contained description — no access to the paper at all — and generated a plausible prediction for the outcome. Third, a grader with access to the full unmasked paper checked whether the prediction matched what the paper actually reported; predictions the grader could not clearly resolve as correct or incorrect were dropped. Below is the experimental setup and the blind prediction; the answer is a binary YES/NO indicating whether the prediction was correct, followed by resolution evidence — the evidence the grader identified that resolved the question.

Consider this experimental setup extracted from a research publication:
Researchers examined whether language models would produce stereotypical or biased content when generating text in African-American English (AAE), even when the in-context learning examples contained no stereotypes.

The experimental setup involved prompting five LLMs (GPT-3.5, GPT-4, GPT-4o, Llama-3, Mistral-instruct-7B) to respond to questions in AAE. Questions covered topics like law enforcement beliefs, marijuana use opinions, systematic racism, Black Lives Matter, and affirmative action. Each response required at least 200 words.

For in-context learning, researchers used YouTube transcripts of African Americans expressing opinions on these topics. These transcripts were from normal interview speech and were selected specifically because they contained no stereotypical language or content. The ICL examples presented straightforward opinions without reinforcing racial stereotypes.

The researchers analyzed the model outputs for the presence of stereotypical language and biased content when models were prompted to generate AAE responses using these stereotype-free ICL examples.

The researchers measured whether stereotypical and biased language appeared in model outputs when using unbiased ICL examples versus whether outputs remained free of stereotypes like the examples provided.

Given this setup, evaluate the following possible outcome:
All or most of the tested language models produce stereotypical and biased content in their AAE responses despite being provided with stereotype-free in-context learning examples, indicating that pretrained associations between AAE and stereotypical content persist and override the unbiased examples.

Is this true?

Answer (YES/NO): YES